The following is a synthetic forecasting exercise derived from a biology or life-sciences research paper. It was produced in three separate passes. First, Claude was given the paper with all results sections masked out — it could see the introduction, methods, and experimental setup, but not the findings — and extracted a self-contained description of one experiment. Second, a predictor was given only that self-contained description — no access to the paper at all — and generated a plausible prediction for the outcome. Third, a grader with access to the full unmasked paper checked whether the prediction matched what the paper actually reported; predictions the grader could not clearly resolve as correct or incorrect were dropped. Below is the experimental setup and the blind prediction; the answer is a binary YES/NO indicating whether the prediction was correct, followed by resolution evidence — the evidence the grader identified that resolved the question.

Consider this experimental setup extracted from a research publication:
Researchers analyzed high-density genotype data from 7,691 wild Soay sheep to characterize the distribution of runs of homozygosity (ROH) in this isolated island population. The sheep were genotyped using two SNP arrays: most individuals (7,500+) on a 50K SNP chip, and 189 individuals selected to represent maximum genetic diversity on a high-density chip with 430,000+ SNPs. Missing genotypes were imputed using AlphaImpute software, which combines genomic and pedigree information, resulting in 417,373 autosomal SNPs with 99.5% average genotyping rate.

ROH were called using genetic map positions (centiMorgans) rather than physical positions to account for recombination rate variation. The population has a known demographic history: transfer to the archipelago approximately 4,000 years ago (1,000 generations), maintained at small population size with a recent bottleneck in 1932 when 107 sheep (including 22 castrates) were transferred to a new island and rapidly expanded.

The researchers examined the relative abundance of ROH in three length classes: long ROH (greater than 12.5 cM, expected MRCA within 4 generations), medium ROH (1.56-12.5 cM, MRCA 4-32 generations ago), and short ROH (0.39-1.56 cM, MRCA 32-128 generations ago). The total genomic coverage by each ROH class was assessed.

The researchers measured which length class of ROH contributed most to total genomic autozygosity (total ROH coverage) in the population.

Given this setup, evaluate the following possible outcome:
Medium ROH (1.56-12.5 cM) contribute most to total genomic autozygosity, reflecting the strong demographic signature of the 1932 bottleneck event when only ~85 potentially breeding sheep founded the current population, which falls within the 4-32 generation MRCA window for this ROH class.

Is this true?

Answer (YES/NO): YES